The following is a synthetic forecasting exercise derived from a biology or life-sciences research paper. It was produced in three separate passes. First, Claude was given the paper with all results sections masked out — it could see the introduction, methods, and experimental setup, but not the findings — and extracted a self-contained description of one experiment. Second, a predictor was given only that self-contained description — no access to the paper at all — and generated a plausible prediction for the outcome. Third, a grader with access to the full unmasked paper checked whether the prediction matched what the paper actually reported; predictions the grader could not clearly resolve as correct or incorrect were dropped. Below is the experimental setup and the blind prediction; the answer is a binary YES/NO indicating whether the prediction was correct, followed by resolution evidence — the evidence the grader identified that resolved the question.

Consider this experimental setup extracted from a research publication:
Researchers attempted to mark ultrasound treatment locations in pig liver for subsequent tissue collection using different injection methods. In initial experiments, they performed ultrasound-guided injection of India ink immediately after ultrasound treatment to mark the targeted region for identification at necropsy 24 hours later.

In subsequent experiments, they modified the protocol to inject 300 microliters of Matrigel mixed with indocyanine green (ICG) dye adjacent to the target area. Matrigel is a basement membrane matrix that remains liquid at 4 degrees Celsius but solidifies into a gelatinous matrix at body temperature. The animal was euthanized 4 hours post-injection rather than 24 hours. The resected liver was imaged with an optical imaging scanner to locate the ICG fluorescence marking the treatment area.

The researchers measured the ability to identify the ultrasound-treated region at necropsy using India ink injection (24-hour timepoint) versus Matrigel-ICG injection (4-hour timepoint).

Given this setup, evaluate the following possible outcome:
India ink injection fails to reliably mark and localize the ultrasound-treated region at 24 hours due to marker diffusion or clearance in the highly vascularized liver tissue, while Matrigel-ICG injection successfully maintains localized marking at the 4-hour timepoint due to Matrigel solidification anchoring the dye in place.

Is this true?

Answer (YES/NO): YES